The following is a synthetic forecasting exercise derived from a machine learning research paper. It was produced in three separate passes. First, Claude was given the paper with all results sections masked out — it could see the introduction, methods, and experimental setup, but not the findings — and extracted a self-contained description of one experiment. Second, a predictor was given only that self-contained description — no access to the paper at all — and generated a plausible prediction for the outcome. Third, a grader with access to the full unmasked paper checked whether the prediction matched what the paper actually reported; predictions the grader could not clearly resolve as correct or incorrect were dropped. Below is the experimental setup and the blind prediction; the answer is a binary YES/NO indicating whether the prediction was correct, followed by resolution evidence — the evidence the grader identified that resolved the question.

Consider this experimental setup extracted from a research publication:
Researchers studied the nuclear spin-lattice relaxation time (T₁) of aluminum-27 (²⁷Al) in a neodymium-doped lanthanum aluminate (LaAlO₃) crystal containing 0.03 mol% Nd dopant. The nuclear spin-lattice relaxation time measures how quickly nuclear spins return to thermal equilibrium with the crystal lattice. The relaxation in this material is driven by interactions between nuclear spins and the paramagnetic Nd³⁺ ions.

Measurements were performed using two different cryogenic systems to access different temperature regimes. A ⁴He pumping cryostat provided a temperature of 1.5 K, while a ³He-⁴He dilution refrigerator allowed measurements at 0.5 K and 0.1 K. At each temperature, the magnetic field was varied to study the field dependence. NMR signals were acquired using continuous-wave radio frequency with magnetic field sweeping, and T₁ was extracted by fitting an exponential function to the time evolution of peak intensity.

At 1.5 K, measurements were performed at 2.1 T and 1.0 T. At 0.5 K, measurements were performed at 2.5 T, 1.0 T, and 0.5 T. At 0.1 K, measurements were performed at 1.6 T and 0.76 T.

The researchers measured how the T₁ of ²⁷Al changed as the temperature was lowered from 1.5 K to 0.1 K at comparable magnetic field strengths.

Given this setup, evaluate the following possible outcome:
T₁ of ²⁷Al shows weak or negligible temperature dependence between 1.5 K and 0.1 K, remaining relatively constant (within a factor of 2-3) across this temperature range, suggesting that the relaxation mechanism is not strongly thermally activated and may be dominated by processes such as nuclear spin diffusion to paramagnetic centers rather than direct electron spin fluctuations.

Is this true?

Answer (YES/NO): NO